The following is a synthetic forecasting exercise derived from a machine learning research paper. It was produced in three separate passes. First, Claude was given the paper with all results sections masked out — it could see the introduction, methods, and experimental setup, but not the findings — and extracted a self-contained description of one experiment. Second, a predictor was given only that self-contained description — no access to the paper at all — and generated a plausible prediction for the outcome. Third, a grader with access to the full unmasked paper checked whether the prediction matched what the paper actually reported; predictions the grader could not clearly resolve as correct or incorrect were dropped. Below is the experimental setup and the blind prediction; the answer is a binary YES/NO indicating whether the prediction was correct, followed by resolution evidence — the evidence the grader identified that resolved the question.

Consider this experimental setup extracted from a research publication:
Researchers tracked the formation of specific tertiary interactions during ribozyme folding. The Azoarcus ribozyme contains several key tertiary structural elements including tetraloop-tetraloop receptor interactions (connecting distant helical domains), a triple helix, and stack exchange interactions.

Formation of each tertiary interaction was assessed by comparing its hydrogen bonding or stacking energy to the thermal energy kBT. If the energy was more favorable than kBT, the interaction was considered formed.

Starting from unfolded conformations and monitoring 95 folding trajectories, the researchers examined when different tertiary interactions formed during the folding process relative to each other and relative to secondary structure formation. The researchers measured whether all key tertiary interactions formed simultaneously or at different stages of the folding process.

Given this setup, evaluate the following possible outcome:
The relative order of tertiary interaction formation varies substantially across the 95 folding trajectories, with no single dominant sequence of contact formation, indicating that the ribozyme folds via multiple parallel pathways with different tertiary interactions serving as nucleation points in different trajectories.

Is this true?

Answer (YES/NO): NO